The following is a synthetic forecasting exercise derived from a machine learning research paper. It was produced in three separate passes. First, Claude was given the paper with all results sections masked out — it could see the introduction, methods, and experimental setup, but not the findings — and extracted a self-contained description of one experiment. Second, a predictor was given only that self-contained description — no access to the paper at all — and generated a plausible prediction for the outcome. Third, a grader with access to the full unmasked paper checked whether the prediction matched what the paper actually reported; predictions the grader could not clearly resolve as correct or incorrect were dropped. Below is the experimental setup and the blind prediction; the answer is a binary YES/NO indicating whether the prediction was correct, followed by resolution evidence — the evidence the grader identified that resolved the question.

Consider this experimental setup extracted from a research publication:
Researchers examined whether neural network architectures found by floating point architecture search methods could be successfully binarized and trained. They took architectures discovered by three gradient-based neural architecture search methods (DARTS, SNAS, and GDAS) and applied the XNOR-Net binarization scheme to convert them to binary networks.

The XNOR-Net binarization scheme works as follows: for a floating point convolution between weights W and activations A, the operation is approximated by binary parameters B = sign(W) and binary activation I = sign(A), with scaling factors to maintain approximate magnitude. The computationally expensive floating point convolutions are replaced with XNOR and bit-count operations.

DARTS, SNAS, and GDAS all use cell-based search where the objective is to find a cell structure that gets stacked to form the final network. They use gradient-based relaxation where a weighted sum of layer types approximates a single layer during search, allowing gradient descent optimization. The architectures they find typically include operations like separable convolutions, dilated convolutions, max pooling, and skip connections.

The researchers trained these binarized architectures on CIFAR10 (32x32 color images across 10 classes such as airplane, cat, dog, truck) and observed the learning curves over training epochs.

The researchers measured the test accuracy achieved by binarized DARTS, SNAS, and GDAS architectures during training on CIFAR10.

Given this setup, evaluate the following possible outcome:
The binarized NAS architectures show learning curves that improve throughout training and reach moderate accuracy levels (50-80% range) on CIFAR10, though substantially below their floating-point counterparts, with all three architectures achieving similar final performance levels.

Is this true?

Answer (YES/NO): NO